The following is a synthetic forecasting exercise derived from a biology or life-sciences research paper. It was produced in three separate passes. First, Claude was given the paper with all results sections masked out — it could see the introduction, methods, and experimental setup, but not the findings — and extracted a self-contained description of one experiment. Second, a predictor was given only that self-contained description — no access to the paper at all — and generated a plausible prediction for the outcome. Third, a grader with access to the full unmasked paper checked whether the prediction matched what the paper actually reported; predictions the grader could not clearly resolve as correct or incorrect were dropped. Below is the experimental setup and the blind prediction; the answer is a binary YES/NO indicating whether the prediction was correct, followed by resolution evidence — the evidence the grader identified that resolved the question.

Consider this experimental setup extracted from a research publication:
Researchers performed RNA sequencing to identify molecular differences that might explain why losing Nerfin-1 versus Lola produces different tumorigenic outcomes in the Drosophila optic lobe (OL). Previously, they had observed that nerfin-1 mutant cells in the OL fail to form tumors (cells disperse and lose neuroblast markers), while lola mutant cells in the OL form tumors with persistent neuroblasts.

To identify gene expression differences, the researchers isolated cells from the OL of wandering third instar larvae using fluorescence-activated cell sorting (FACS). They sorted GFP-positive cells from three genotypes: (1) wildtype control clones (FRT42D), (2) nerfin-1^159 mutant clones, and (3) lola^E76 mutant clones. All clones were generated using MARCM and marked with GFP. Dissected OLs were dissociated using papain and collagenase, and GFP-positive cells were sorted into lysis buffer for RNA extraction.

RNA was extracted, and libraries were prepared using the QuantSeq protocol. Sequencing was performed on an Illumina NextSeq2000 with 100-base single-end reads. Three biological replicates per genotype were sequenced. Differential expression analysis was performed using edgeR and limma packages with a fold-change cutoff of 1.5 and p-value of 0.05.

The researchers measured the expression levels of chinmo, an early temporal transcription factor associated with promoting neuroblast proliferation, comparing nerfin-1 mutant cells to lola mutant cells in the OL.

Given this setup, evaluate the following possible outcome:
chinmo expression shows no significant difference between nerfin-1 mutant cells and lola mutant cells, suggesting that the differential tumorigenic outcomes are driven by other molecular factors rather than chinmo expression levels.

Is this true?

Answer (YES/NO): NO